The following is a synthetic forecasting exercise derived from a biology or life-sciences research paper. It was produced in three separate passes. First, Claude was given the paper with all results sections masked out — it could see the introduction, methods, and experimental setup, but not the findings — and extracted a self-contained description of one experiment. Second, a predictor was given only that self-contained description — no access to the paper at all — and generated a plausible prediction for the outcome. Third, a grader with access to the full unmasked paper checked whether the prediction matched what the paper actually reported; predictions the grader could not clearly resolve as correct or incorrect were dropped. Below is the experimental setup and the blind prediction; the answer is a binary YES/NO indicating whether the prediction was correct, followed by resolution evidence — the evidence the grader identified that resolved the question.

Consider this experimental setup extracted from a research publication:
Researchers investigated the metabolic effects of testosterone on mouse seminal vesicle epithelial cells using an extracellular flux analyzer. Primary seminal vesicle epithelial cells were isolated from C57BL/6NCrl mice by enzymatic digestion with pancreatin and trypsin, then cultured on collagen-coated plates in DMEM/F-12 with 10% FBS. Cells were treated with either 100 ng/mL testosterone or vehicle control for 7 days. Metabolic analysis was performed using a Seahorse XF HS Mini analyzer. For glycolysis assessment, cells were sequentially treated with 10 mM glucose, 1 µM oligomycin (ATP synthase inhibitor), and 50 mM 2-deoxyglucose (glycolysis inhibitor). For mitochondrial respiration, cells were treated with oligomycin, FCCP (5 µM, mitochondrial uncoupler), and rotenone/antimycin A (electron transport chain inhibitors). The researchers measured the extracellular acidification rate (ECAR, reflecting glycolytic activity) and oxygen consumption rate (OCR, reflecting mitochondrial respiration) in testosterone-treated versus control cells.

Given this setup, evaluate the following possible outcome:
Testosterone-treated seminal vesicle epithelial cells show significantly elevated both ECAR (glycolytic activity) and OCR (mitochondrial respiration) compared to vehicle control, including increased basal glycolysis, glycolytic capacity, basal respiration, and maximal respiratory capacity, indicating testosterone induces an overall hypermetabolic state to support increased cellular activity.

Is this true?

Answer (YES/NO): NO